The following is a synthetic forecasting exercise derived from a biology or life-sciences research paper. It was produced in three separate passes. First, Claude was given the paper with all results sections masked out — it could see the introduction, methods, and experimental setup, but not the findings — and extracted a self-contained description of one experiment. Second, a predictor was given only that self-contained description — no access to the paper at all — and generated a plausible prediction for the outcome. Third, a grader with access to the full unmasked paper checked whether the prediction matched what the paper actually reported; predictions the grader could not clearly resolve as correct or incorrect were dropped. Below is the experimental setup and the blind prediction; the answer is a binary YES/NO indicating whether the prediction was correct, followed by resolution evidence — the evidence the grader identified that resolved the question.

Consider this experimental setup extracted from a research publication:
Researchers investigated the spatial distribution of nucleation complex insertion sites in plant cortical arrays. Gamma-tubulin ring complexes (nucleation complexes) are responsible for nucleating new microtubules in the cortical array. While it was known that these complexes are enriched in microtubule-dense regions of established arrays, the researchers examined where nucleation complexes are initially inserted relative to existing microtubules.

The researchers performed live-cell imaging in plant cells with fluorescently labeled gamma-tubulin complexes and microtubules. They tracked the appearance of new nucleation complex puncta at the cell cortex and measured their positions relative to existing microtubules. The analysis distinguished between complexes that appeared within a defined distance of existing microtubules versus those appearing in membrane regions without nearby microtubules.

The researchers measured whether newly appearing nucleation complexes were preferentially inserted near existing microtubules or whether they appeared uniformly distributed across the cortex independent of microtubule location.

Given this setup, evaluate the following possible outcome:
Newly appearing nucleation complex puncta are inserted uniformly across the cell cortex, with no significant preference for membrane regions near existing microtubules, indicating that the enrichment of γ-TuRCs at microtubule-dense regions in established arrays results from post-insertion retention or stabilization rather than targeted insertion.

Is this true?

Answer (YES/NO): NO